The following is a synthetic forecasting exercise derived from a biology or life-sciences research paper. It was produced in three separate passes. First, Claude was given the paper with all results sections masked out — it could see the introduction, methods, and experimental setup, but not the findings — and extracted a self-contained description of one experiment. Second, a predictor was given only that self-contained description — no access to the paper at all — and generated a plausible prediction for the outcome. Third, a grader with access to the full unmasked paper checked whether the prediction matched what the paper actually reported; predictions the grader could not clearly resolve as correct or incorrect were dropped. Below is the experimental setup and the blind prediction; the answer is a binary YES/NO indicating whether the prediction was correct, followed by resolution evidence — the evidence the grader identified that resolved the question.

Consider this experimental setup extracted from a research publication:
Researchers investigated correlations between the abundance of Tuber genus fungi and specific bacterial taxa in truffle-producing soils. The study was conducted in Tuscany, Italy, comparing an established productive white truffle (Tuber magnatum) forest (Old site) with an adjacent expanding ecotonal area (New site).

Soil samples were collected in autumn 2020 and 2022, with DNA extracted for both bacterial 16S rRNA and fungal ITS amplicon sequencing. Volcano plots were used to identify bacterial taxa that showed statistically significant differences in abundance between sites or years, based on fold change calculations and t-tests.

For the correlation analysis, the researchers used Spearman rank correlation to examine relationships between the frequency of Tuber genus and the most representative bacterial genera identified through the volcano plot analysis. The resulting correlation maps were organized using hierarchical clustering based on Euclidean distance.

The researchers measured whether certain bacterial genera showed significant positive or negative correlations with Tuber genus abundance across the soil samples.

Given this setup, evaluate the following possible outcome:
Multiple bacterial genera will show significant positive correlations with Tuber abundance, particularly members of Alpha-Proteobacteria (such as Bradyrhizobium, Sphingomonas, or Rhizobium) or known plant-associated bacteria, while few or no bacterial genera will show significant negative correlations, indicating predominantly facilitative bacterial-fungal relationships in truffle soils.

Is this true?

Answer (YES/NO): NO